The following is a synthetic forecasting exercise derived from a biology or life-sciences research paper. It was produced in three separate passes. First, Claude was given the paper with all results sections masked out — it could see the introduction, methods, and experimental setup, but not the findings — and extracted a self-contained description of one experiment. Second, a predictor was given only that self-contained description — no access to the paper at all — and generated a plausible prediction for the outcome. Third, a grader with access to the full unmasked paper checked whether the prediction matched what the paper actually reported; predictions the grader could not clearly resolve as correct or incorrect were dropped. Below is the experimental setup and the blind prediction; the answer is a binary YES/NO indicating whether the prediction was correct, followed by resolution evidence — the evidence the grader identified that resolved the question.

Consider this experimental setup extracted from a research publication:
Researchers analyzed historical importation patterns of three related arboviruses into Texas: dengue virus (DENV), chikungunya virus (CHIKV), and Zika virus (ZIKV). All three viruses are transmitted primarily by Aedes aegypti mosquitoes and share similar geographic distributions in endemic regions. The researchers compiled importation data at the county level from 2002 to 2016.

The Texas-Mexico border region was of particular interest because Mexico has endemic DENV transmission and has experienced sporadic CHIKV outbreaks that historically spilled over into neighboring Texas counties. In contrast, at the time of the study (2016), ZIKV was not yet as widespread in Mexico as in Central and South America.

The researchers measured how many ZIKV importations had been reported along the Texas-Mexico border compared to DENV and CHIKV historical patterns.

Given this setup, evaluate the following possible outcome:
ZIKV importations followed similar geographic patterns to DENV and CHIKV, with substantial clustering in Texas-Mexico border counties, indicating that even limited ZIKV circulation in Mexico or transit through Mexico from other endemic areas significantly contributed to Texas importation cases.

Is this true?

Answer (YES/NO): NO